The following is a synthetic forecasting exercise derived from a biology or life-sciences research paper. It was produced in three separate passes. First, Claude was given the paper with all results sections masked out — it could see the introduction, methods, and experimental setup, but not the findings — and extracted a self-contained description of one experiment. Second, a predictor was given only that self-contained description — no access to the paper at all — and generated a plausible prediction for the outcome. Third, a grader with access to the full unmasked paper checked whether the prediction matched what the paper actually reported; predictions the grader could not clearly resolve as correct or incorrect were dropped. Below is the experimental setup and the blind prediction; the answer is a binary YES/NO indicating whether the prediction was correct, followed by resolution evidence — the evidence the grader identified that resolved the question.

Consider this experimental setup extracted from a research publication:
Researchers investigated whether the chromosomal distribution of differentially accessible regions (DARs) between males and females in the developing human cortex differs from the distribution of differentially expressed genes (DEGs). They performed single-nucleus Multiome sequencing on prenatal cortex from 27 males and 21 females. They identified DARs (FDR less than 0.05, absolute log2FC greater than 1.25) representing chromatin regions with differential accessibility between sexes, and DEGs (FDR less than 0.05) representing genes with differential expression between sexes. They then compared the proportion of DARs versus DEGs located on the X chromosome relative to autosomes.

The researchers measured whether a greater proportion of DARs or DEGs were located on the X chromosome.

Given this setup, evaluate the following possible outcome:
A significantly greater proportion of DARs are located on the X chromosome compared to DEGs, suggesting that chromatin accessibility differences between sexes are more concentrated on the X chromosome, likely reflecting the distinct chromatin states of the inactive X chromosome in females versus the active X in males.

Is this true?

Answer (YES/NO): NO